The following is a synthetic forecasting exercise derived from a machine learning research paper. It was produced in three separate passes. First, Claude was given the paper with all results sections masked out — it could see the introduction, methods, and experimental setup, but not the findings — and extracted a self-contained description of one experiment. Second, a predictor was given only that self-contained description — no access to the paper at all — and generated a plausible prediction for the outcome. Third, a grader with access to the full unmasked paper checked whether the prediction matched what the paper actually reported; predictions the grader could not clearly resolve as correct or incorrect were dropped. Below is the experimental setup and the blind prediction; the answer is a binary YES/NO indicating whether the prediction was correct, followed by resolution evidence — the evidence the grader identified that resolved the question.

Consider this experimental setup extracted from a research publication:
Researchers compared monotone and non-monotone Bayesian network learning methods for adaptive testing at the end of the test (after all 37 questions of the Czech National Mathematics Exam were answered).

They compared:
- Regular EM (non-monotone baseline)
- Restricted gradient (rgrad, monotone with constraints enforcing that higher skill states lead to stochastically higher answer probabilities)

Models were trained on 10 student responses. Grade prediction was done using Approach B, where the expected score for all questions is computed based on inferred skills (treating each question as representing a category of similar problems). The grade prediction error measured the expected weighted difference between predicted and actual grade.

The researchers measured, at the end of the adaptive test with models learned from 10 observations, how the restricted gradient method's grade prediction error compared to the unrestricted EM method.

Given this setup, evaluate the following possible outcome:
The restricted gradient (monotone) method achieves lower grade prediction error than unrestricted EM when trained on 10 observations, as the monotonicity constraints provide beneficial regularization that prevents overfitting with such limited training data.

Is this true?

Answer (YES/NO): NO